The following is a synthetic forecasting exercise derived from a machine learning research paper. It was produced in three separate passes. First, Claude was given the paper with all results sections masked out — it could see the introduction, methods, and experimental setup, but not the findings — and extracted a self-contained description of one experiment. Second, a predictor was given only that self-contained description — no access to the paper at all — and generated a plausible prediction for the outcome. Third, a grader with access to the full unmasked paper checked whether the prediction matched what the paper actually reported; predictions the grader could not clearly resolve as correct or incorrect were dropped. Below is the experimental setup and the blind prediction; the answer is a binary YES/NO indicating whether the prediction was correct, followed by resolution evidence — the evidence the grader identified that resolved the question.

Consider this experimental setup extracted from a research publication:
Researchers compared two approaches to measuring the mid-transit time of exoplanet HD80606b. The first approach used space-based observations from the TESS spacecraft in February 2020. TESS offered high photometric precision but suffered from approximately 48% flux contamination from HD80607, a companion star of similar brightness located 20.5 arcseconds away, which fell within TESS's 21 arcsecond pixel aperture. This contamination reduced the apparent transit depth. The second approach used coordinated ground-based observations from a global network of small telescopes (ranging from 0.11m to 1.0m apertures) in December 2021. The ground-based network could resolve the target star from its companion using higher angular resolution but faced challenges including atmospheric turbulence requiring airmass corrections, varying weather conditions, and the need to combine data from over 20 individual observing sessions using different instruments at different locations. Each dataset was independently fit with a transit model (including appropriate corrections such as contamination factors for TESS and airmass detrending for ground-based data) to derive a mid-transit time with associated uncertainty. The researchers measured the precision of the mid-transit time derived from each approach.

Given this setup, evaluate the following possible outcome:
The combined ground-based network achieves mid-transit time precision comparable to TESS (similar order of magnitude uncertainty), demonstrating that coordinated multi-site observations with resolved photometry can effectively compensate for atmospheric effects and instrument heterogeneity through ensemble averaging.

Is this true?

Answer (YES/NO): YES